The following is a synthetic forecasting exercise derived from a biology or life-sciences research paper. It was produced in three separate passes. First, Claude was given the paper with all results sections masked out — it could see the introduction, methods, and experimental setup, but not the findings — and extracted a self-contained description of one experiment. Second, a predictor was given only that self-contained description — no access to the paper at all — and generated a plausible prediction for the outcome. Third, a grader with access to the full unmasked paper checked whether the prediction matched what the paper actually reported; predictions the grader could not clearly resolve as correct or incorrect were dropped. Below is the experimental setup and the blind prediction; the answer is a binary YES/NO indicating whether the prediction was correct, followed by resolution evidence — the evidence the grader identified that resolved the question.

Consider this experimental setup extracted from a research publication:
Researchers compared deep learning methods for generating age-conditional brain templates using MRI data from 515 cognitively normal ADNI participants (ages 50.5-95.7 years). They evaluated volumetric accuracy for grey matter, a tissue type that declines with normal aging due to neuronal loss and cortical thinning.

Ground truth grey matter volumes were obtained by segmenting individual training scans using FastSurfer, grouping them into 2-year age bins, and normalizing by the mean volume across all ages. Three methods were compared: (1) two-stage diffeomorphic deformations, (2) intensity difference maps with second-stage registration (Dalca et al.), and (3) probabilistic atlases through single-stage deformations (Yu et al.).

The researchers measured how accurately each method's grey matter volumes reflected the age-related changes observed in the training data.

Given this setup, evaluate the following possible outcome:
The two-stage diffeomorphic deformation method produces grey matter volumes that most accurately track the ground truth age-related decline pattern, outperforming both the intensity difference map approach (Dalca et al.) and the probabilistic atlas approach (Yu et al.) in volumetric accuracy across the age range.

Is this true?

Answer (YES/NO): NO